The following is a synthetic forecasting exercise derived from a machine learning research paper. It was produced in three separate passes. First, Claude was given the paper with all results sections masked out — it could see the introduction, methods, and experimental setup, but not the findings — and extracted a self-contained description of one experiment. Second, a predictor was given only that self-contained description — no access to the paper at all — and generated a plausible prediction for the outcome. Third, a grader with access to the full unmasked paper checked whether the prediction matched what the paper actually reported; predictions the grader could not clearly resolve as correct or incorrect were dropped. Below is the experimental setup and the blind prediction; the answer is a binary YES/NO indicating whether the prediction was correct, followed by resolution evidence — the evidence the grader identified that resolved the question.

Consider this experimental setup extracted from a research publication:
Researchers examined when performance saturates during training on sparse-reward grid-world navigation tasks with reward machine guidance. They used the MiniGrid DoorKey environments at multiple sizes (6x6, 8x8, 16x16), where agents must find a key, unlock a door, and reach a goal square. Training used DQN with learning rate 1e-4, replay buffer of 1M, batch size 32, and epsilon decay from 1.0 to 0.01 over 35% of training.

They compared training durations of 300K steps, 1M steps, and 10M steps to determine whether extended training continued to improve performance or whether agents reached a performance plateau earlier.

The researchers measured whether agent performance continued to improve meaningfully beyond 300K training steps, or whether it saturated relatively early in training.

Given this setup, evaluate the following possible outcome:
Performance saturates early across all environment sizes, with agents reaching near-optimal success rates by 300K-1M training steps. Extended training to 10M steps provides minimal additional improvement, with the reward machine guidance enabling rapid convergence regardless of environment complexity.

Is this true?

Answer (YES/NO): YES